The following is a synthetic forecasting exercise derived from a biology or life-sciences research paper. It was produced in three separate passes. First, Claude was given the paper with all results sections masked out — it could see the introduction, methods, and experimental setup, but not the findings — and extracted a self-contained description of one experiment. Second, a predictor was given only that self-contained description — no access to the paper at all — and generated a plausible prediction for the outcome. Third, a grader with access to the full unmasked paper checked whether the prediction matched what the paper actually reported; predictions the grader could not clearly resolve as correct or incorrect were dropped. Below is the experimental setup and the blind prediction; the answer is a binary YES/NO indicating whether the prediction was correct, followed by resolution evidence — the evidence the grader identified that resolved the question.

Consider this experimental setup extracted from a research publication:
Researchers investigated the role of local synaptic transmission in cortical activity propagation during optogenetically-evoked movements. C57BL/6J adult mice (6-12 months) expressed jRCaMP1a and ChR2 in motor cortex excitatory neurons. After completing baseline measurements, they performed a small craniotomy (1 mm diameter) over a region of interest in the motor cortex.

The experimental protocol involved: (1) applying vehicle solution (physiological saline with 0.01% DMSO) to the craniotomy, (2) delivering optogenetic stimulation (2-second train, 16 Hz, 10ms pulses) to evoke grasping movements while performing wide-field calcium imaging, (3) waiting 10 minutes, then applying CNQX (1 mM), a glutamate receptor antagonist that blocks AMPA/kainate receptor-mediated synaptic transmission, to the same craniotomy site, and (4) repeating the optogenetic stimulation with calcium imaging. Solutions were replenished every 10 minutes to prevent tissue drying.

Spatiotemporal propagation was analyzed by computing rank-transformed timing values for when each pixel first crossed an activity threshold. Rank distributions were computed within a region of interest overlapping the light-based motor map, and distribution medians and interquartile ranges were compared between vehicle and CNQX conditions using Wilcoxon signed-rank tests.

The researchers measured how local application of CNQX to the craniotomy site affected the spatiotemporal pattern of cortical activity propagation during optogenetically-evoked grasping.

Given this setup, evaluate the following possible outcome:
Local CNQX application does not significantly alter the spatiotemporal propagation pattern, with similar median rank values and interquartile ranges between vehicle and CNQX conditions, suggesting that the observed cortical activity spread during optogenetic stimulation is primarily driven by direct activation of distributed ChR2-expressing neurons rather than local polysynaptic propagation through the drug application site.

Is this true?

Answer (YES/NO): NO